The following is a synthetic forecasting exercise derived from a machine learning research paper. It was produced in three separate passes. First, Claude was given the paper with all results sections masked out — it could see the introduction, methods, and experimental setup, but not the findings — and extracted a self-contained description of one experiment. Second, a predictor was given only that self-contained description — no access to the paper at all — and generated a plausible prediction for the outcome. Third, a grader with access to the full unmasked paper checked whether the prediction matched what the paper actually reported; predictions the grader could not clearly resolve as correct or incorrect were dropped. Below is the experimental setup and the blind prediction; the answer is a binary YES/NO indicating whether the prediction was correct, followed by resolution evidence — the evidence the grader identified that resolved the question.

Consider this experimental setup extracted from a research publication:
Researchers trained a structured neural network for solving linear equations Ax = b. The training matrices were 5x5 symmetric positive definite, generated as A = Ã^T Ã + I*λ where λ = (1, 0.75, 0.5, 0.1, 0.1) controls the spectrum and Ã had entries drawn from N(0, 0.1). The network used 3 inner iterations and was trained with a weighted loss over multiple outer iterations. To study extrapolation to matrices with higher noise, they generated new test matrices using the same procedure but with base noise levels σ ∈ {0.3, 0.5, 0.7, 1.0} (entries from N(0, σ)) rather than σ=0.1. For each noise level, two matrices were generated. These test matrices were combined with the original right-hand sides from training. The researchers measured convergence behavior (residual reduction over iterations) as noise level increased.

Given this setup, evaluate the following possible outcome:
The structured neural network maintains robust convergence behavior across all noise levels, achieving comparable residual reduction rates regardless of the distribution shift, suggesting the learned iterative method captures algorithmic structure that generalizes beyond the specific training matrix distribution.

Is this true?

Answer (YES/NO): NO